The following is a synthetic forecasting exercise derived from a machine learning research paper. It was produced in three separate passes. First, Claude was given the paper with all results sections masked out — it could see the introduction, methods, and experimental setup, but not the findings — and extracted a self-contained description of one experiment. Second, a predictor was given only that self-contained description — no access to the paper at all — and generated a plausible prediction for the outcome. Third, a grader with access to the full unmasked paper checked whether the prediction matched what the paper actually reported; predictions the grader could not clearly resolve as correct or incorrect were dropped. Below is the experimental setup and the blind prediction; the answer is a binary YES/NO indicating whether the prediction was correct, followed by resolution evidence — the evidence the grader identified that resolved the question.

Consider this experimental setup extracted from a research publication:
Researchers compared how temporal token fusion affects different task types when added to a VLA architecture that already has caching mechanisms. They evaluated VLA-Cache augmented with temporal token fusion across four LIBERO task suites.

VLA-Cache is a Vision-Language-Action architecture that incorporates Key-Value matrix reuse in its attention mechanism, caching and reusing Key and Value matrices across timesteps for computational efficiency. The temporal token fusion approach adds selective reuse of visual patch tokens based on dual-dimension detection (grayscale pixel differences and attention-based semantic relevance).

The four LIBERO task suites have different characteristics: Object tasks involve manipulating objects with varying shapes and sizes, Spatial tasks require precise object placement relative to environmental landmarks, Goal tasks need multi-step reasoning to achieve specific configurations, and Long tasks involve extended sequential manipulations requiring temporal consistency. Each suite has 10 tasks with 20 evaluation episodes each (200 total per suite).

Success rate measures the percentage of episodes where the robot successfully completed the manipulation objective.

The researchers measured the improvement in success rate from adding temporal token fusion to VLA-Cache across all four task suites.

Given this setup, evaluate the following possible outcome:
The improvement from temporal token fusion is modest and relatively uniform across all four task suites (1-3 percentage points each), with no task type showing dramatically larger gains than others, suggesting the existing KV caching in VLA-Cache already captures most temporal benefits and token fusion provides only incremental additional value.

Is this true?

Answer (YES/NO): NO